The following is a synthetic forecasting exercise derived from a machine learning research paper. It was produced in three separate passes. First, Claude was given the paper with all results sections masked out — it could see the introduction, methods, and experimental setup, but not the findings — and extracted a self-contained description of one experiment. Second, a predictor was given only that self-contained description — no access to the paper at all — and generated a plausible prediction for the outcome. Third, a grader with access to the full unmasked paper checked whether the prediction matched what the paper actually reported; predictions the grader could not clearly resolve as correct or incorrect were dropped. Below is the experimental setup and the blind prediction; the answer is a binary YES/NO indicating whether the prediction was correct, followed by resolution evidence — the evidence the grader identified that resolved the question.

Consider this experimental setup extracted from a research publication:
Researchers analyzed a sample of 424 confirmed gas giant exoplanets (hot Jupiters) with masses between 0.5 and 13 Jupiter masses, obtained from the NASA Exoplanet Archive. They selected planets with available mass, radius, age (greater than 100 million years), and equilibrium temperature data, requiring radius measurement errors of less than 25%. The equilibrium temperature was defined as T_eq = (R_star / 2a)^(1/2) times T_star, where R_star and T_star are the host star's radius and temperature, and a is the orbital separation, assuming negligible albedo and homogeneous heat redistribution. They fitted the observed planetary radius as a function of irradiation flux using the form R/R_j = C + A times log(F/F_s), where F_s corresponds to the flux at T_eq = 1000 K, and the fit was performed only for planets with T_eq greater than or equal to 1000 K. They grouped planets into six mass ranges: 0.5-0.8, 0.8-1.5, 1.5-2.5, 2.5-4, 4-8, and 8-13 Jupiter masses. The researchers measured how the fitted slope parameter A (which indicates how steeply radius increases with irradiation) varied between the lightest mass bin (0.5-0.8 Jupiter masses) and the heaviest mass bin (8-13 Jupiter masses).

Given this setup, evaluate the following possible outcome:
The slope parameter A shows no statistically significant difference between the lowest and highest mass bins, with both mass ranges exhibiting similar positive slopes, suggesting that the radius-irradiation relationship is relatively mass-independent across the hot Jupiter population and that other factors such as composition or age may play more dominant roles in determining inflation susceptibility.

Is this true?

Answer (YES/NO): NO